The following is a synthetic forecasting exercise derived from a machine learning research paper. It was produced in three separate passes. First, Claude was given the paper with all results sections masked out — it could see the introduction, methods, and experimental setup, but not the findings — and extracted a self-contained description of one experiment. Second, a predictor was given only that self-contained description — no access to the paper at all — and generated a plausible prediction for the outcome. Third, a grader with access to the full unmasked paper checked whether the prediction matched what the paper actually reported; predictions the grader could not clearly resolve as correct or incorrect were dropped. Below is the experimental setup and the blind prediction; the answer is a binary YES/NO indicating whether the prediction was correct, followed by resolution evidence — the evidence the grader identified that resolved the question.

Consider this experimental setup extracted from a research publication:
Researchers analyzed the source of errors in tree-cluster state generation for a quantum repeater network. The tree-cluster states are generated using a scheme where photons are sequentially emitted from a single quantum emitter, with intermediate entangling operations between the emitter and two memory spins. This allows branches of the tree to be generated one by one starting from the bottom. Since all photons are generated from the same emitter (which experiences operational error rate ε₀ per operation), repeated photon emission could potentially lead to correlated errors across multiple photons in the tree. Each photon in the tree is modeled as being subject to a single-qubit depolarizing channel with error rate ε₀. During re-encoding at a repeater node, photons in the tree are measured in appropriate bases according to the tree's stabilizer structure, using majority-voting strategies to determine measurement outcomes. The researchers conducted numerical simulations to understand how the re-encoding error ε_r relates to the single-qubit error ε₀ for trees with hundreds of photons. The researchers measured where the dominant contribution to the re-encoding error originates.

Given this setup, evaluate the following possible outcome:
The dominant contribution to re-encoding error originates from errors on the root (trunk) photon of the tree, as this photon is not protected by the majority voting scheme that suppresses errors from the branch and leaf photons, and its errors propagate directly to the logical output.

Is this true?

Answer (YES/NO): NO